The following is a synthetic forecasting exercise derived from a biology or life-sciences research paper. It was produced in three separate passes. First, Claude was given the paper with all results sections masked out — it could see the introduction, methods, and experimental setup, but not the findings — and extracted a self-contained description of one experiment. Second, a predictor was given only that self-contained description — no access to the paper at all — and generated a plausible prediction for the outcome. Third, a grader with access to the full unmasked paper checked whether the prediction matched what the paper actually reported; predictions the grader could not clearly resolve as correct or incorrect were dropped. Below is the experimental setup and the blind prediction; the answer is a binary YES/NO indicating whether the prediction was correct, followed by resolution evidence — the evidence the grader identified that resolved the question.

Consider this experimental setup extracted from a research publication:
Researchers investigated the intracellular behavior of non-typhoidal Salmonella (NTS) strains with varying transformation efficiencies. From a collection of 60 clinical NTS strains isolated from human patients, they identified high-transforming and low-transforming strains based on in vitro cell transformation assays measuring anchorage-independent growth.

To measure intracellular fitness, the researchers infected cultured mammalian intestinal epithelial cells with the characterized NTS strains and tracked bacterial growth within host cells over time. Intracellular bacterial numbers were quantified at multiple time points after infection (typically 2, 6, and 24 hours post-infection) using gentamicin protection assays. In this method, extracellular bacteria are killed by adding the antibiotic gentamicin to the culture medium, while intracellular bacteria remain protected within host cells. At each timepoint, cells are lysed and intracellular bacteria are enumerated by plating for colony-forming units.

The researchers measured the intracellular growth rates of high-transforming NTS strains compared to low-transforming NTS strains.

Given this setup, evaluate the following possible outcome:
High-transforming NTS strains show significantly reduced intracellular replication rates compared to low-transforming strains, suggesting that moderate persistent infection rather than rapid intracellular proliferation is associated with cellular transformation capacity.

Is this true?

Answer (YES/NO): NO